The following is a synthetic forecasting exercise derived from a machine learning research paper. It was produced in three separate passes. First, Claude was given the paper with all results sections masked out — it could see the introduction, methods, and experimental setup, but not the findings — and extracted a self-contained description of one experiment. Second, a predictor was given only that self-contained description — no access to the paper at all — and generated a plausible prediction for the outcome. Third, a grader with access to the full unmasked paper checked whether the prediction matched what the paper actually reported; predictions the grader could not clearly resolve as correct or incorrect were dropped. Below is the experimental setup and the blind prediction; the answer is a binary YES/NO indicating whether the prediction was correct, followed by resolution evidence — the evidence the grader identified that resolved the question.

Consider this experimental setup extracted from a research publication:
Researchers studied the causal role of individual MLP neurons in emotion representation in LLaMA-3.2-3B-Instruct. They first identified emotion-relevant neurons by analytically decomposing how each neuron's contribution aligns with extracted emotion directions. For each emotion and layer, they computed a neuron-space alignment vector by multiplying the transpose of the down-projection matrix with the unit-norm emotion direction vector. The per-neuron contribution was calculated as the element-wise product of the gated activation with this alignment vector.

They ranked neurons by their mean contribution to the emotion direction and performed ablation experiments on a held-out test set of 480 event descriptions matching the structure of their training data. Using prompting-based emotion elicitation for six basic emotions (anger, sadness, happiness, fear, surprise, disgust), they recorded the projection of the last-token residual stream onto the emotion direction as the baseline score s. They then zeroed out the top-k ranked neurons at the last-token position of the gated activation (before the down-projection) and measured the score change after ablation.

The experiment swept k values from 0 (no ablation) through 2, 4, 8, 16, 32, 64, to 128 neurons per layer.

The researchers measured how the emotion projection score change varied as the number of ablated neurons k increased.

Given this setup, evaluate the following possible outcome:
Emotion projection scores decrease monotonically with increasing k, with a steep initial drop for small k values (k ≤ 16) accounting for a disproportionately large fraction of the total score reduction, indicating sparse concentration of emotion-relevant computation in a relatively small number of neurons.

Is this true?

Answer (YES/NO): YES